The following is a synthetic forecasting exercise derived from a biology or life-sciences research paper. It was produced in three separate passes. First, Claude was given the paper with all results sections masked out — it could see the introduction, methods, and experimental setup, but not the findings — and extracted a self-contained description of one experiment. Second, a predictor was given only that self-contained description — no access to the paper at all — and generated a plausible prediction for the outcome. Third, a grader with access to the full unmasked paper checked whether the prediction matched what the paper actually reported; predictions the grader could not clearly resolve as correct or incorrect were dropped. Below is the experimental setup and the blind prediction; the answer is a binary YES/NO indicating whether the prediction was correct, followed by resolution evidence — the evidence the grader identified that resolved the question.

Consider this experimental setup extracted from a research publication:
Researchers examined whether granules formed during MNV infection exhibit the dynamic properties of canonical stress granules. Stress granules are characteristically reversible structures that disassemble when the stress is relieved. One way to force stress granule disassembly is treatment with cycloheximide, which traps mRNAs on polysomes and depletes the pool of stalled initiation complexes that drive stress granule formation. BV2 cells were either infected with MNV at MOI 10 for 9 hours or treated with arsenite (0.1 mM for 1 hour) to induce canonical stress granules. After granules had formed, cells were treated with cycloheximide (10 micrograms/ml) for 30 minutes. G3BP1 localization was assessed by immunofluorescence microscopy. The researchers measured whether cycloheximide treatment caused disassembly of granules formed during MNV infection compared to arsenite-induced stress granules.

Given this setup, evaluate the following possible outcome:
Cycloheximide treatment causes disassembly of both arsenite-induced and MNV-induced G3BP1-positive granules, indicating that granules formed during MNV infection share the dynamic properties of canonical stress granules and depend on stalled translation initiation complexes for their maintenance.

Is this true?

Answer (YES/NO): NO